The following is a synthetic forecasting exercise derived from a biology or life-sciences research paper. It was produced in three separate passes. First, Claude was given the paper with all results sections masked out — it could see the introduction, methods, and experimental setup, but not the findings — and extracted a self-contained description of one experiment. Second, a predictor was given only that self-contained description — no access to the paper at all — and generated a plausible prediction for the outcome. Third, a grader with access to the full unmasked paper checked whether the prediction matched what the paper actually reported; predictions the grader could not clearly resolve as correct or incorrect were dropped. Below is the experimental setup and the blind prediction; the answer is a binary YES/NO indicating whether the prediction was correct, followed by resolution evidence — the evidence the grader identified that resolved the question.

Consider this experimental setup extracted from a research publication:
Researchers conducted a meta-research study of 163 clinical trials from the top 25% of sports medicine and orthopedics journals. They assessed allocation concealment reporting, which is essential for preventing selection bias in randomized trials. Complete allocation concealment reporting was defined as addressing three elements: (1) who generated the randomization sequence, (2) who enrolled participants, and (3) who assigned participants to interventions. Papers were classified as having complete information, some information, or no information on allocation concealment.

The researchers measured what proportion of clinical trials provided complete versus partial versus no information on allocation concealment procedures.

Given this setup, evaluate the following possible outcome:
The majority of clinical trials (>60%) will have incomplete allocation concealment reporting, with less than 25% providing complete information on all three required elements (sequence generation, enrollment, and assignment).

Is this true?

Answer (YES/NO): YES